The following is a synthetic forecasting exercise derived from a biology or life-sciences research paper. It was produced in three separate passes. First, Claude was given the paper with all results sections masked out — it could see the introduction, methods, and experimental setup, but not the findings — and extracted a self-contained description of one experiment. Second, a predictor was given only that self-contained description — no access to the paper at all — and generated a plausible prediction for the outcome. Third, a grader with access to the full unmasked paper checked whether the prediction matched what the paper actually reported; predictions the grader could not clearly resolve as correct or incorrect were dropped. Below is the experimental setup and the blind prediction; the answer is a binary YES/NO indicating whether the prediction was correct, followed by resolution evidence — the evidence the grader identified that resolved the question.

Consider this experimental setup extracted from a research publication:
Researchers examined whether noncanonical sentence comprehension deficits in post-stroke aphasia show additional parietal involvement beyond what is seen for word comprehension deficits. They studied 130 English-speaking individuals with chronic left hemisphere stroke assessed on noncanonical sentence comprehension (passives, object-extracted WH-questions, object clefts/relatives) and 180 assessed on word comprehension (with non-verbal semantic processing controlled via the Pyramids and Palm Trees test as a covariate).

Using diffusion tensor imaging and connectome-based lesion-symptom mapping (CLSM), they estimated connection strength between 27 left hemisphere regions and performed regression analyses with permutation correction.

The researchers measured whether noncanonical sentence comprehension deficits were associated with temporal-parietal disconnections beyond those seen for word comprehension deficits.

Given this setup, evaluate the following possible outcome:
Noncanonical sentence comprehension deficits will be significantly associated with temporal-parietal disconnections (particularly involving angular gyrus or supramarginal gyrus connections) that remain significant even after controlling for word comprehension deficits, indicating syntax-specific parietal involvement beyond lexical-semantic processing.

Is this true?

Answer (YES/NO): NO